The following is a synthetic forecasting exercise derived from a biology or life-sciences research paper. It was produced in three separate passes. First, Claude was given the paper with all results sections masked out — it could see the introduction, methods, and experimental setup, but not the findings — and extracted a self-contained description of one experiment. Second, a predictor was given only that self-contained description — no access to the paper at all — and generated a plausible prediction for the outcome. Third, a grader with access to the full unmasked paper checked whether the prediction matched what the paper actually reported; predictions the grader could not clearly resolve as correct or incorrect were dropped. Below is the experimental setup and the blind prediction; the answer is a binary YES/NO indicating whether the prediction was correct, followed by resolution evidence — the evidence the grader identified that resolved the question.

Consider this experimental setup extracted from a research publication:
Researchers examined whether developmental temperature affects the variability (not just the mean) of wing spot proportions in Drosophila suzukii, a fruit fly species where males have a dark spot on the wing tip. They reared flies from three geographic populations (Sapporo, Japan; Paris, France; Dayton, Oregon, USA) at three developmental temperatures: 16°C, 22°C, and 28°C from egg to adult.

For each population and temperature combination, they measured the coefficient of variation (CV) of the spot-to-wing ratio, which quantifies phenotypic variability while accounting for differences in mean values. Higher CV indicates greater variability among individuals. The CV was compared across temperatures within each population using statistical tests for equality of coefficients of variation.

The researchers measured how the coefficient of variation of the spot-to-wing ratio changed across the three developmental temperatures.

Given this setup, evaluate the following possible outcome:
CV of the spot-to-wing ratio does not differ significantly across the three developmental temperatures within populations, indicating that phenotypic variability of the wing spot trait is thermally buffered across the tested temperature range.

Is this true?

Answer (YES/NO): NO